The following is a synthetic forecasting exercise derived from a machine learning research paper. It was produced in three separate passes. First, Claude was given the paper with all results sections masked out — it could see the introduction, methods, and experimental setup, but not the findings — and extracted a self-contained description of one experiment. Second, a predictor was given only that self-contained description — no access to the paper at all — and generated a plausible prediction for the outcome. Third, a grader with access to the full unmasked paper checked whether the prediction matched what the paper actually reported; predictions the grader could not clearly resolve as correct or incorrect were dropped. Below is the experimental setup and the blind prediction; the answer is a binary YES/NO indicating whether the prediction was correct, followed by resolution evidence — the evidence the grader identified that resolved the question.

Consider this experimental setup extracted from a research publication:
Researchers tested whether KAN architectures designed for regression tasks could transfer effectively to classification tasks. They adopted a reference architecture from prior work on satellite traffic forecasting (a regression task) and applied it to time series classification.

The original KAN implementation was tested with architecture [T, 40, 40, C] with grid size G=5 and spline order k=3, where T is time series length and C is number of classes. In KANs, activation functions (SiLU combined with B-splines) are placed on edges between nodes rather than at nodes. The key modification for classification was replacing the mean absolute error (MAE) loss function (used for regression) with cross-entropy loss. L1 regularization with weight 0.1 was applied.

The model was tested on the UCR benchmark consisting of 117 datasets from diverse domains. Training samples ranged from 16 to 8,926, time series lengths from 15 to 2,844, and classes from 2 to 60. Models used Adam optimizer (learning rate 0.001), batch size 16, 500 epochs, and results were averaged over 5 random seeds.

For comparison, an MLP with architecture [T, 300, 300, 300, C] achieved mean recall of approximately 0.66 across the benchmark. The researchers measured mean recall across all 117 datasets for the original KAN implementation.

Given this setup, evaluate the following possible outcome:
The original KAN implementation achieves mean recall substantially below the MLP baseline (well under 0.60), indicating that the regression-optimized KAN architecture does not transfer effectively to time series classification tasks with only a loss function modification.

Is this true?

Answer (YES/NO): YES